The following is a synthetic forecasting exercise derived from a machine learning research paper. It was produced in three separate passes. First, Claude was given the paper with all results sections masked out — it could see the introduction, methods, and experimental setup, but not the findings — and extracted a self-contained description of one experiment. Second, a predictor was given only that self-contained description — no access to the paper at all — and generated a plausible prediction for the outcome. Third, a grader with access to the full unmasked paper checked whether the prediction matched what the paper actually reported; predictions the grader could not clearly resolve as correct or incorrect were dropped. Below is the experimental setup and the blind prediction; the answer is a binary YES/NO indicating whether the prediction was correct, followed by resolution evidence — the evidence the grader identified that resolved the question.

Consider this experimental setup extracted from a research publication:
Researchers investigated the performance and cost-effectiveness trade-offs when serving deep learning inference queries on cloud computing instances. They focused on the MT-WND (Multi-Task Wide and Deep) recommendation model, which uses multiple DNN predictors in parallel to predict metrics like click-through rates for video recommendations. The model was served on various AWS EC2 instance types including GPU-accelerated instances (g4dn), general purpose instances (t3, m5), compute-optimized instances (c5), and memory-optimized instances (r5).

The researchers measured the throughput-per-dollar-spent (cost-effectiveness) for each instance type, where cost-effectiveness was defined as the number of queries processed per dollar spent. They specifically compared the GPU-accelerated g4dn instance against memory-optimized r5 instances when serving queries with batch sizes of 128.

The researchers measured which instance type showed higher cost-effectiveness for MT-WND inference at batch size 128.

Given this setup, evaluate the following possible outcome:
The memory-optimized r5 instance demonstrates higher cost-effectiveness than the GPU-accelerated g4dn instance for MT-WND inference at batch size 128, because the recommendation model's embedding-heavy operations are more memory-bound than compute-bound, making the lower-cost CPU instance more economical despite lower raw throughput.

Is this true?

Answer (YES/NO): YES